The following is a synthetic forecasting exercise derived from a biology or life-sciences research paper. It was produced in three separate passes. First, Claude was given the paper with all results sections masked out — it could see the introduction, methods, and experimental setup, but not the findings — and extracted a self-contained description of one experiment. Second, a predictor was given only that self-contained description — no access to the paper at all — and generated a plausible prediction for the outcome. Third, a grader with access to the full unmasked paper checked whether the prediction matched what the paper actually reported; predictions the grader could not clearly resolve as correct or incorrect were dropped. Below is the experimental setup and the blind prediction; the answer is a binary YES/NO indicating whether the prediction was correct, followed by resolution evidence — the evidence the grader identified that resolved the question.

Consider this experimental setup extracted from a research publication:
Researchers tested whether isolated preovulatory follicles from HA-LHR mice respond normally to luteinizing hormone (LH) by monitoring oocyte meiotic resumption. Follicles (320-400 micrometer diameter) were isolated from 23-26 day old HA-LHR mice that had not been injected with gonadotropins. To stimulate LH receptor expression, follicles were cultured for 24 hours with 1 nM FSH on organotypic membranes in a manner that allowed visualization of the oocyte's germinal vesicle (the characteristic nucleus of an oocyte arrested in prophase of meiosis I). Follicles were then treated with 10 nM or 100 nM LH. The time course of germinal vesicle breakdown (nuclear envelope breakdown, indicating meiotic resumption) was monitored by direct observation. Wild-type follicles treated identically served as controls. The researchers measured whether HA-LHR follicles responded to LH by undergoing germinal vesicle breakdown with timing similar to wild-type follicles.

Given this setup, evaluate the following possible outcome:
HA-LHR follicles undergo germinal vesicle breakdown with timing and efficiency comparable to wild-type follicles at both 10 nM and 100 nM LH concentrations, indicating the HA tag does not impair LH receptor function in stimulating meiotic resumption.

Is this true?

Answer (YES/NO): NO